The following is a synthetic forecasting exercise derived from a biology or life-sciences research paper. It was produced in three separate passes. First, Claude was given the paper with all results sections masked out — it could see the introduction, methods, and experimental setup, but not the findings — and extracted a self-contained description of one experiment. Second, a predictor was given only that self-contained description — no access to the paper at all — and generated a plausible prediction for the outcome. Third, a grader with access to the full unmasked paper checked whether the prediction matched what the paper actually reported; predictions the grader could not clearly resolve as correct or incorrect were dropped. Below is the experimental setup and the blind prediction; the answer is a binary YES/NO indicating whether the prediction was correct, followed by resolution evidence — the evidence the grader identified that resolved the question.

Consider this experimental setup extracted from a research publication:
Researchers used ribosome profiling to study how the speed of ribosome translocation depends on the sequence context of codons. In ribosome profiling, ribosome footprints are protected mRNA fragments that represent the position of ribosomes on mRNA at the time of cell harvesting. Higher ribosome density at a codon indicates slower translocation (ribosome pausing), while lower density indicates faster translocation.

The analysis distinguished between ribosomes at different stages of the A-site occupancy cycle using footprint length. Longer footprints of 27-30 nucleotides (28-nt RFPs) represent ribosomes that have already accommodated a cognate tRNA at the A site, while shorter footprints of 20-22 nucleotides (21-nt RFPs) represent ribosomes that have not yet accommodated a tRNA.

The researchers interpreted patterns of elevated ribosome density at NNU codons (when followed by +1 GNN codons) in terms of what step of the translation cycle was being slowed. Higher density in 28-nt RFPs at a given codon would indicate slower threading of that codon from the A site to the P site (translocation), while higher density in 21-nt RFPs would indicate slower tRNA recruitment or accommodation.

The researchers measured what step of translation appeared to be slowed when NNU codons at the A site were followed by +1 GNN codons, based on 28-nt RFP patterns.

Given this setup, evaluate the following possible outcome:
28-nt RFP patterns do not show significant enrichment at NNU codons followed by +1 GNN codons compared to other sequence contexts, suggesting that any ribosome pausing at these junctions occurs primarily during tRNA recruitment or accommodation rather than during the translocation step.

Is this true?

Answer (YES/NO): NO